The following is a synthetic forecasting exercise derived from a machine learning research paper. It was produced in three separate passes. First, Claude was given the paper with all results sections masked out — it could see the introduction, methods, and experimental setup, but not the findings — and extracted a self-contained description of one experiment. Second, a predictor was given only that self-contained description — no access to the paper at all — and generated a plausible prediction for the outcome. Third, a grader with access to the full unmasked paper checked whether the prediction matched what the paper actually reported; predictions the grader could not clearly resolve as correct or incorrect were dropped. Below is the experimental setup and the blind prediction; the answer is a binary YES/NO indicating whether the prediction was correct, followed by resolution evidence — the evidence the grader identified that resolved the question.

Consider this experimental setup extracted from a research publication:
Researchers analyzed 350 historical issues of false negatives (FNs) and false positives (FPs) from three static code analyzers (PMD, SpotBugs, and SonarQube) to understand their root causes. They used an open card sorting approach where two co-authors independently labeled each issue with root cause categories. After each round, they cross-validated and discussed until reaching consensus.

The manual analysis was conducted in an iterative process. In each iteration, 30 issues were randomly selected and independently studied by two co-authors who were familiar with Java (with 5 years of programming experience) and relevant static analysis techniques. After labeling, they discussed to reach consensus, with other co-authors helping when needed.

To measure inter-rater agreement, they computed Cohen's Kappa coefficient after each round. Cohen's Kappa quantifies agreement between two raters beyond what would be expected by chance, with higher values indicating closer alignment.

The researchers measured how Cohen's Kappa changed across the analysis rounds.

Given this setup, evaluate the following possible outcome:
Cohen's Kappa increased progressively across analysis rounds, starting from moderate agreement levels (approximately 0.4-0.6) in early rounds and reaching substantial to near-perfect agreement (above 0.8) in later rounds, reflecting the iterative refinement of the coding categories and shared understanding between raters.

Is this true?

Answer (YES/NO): YES